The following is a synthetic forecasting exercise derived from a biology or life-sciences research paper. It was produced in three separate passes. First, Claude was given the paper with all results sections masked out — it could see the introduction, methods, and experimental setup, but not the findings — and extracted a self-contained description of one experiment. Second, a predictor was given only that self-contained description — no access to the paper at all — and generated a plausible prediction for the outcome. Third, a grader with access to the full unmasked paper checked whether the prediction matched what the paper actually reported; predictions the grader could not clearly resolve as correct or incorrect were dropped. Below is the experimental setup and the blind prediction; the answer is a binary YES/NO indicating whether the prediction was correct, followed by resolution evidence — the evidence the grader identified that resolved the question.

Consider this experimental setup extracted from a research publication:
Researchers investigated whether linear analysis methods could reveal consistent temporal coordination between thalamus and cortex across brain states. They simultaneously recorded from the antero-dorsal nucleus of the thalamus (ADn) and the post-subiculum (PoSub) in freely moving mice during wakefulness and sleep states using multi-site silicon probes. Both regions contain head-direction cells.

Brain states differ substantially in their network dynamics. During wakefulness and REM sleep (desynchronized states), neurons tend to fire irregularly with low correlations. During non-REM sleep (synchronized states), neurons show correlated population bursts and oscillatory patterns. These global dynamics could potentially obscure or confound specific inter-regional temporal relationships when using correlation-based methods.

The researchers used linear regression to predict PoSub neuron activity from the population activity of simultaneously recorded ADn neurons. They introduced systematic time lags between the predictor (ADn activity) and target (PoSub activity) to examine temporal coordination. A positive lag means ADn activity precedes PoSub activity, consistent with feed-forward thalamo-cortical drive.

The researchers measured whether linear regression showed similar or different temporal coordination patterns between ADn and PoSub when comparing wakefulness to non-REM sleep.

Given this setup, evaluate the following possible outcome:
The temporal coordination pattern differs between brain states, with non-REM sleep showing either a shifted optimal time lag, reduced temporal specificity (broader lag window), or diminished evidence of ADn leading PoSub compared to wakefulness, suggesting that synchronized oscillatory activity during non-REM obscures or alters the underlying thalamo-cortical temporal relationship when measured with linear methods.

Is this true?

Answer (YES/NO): NO